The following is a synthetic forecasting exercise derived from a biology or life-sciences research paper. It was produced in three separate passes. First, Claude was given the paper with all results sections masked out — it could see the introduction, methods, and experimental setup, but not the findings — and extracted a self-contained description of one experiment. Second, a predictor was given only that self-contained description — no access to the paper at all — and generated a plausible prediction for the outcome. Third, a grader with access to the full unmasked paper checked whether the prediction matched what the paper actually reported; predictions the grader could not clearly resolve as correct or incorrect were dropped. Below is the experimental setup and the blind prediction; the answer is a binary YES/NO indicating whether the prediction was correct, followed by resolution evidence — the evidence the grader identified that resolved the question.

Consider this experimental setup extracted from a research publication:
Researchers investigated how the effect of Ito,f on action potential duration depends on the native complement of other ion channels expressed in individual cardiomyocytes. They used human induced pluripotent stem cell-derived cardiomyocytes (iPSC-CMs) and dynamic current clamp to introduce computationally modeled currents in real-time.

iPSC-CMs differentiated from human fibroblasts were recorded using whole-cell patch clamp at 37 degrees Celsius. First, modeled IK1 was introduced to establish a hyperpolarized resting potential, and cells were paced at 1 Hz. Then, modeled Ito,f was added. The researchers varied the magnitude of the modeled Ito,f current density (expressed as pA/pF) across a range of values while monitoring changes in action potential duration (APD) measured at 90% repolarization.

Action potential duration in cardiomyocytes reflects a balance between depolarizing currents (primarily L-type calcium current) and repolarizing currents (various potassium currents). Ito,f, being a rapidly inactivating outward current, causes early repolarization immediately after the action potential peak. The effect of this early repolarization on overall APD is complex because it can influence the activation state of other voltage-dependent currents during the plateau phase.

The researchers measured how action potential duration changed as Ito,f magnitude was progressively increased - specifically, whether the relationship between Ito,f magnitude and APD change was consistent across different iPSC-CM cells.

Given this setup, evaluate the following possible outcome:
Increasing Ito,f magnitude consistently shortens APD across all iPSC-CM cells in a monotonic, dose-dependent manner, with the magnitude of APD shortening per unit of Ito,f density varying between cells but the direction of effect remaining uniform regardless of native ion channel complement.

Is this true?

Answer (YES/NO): NO